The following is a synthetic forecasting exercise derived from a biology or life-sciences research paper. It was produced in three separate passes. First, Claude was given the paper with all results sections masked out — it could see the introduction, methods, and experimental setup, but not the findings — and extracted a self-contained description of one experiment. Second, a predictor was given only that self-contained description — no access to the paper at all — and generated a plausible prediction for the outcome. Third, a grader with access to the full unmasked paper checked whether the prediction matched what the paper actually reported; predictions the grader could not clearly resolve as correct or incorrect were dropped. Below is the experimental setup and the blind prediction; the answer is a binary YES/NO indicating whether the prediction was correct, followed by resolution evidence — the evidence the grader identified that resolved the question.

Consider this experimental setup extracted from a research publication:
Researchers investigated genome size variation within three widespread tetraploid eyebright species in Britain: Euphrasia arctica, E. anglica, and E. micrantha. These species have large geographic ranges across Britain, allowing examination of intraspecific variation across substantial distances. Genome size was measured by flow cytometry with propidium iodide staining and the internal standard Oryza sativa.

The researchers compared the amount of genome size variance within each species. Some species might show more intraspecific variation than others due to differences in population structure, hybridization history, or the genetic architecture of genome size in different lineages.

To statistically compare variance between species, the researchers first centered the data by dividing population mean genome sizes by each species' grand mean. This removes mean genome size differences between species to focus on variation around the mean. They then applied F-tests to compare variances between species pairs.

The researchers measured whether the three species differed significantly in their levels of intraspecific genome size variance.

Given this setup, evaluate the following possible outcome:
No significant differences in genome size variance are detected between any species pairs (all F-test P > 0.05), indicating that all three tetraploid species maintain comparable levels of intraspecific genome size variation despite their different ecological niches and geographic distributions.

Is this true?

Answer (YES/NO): NO